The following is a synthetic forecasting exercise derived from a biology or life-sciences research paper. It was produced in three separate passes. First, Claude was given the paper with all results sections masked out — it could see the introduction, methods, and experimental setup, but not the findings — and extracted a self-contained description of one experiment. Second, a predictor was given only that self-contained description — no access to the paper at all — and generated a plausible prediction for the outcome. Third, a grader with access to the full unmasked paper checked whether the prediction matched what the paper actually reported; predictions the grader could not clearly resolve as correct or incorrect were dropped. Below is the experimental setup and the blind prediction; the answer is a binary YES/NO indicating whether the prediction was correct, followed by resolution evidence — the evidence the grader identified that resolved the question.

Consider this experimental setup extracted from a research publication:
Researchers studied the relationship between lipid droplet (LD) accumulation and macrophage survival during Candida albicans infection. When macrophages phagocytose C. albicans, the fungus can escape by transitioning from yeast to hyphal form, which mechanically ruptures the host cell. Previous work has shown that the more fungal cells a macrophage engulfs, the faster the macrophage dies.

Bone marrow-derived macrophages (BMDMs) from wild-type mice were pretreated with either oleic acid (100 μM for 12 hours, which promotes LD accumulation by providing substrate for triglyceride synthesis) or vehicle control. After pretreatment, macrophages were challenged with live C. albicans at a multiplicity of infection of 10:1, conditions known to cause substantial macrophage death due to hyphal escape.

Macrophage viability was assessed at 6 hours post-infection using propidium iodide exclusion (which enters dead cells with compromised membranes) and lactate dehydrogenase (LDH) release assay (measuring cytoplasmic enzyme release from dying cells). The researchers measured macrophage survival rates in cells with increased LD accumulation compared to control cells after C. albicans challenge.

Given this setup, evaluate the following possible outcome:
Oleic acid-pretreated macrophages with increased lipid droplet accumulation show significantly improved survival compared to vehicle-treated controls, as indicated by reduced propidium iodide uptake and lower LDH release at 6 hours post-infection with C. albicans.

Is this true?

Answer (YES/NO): YES